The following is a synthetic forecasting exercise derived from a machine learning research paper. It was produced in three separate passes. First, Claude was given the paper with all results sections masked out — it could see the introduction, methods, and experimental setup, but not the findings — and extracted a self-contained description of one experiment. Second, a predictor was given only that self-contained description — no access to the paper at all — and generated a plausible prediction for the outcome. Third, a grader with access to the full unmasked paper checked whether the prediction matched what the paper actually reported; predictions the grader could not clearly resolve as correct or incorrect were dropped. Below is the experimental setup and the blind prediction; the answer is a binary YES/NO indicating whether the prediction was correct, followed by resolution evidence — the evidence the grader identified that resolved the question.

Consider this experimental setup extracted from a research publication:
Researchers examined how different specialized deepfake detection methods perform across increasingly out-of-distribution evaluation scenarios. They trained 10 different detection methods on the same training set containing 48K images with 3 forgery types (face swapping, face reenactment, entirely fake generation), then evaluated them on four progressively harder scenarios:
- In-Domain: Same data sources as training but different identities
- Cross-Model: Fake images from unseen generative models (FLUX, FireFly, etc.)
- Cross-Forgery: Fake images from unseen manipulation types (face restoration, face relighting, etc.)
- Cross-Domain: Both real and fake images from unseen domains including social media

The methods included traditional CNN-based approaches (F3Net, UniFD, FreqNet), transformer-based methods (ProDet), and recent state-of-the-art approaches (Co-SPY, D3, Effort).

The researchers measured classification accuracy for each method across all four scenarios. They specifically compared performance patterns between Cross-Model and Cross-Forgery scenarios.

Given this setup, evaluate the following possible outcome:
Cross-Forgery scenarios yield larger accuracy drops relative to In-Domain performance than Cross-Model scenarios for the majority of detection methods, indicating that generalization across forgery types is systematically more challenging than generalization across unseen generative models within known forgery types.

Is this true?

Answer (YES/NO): YES